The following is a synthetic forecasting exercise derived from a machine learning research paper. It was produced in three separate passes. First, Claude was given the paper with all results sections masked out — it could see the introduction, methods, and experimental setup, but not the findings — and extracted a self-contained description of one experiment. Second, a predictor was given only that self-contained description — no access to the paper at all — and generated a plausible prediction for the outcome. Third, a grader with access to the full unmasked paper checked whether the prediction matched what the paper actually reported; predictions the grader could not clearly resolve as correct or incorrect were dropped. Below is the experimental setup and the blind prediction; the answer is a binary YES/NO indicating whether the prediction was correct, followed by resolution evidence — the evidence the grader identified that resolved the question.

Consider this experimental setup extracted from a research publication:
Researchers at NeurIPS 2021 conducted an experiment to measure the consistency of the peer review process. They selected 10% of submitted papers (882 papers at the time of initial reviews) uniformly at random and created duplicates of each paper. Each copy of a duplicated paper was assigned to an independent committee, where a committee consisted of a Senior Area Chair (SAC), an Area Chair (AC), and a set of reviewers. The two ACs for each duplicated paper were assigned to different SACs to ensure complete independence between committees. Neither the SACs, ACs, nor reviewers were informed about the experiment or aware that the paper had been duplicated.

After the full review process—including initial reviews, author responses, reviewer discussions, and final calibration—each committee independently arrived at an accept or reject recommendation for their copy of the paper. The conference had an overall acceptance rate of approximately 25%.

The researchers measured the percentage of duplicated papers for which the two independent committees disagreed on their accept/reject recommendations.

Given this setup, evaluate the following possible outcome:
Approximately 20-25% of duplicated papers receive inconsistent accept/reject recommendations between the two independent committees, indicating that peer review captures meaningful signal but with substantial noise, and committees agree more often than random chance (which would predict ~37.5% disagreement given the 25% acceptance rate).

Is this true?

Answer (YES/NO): YES